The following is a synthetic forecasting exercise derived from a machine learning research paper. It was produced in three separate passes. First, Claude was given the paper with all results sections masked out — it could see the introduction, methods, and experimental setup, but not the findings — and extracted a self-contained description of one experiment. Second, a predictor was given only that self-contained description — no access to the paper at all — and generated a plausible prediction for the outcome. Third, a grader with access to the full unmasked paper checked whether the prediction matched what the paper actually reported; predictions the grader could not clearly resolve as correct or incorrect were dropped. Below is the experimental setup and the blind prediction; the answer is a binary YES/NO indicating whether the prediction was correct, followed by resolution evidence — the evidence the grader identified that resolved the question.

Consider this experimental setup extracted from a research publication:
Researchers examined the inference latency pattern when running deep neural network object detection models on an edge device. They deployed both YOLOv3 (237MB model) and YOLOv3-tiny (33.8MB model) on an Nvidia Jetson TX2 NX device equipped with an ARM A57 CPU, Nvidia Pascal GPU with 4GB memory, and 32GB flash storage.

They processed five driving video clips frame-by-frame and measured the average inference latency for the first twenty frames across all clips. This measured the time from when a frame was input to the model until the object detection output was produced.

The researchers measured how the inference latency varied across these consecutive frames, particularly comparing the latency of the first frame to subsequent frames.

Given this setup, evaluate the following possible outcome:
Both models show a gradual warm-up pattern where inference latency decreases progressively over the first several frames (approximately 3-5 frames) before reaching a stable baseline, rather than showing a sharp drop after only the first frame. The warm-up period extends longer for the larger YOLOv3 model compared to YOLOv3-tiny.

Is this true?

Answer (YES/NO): NO